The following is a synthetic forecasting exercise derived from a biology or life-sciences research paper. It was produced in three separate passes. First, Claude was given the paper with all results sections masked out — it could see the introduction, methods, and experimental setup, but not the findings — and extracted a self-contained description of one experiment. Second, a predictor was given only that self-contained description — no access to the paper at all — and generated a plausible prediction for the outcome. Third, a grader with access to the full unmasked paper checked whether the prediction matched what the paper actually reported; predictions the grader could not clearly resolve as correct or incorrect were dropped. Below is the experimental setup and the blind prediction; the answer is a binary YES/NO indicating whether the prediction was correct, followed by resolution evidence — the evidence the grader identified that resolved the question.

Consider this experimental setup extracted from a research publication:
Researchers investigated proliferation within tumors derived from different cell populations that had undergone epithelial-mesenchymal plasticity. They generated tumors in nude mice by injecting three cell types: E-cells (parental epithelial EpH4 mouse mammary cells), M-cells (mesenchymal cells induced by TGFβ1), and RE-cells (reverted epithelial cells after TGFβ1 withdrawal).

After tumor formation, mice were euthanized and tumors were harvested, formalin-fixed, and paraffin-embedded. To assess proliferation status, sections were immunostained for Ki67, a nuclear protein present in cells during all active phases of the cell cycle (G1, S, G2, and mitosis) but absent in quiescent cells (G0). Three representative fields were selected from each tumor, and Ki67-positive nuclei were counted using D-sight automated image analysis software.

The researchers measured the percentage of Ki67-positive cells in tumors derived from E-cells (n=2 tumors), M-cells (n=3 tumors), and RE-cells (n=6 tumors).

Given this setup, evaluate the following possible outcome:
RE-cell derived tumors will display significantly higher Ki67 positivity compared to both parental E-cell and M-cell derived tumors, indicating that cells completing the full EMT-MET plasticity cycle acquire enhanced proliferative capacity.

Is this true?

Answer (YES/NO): NO